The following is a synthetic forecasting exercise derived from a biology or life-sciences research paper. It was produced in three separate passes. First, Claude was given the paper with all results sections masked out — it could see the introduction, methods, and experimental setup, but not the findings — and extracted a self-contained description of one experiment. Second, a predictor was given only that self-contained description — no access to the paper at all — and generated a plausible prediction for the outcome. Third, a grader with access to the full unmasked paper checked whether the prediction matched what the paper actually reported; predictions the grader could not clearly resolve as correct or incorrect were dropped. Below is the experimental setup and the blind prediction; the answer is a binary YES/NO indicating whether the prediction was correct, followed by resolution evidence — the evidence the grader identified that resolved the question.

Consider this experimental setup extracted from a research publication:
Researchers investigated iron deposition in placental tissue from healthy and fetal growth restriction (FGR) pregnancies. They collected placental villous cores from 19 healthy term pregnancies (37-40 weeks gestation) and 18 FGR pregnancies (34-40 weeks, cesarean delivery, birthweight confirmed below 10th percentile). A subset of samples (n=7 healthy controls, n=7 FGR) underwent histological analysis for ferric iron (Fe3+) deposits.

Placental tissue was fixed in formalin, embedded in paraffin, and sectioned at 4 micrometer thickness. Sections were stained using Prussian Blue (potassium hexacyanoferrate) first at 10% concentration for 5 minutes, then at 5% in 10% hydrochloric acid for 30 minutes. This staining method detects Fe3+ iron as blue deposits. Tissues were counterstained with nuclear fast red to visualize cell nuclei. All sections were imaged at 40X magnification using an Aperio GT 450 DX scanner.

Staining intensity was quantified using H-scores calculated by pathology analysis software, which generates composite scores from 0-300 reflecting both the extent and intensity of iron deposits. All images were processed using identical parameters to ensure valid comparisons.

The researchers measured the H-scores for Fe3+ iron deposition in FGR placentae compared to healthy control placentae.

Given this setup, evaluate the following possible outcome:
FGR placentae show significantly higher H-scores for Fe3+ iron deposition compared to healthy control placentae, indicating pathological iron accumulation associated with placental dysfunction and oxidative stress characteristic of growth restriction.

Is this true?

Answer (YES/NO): NO